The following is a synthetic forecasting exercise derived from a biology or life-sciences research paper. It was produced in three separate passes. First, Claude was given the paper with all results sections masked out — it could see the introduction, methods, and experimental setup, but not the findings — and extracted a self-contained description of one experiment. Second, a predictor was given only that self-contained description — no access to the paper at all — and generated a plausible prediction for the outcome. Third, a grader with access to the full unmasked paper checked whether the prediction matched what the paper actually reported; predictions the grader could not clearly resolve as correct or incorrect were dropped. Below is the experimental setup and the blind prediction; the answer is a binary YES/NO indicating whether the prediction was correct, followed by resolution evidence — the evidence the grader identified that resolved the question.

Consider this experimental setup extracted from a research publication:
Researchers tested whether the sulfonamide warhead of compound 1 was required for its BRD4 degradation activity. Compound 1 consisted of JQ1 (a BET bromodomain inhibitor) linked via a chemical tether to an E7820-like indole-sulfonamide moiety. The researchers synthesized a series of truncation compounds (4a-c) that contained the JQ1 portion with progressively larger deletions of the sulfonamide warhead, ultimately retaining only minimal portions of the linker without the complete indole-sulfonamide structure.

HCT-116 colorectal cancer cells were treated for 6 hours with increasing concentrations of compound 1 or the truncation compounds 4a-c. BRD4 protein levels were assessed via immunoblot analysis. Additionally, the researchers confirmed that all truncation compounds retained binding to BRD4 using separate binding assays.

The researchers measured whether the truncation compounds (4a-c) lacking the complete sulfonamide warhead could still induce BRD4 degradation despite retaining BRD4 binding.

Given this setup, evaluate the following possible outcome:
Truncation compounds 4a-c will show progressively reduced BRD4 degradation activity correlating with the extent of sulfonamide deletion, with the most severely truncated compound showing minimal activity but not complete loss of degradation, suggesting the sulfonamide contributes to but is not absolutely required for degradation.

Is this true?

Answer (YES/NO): NO